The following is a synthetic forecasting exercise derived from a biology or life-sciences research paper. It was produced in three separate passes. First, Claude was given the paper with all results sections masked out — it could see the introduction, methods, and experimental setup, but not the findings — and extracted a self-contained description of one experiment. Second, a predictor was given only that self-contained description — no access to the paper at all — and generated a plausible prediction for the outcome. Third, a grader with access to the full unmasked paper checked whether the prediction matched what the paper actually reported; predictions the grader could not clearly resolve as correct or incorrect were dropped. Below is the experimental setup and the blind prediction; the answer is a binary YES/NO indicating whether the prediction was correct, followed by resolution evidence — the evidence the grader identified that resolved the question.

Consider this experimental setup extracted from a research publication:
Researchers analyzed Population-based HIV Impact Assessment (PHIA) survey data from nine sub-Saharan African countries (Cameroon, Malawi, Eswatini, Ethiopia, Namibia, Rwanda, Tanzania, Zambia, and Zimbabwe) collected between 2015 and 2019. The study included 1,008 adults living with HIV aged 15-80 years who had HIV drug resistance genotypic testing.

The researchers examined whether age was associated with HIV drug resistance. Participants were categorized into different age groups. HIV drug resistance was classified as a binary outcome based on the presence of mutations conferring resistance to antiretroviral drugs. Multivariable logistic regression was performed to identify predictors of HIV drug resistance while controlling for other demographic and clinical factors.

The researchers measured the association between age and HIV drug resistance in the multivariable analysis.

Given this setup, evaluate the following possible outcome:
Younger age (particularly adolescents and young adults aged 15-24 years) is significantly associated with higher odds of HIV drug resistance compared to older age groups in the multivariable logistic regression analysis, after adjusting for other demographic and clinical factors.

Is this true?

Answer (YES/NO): NO